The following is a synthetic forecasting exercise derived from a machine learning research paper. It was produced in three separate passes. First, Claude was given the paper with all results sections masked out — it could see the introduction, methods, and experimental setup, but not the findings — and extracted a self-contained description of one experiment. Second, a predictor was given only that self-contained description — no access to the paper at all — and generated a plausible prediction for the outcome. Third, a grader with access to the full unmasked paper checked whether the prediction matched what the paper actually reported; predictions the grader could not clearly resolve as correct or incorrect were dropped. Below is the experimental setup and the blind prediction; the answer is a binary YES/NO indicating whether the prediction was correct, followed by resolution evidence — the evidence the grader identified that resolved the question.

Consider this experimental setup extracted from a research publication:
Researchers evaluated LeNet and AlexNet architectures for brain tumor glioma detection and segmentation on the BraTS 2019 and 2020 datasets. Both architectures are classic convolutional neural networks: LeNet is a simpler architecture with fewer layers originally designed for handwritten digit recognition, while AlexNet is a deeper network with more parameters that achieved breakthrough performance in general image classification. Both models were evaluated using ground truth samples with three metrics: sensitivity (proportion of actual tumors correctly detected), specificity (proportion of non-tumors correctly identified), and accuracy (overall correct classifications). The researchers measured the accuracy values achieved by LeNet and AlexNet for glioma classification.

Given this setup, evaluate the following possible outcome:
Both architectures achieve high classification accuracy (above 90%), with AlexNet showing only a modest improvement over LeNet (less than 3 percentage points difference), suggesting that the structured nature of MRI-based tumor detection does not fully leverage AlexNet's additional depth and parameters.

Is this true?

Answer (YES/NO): YES